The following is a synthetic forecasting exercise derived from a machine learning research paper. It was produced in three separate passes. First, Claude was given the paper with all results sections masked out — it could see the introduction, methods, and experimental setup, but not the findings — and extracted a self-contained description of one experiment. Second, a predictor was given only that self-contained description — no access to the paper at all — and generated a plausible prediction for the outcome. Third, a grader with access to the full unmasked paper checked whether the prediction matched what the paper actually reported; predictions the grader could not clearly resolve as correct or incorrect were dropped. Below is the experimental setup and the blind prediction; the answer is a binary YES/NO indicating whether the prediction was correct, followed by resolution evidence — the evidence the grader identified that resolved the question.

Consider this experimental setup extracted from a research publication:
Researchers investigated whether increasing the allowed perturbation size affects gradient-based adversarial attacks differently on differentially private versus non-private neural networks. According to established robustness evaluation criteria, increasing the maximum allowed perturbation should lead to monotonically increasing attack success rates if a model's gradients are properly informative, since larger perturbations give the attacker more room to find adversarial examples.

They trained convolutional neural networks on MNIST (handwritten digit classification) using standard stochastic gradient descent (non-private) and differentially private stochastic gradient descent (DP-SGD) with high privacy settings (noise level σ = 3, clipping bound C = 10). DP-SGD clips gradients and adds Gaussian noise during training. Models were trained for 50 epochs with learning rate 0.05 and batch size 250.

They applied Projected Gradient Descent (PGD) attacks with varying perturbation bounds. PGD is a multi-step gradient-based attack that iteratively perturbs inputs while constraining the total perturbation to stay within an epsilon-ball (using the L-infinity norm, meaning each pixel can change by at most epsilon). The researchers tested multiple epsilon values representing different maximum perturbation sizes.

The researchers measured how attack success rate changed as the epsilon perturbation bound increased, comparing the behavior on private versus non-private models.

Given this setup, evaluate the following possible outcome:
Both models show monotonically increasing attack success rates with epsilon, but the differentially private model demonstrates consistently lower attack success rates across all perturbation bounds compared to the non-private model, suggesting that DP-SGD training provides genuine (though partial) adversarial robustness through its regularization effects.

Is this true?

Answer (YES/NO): NO